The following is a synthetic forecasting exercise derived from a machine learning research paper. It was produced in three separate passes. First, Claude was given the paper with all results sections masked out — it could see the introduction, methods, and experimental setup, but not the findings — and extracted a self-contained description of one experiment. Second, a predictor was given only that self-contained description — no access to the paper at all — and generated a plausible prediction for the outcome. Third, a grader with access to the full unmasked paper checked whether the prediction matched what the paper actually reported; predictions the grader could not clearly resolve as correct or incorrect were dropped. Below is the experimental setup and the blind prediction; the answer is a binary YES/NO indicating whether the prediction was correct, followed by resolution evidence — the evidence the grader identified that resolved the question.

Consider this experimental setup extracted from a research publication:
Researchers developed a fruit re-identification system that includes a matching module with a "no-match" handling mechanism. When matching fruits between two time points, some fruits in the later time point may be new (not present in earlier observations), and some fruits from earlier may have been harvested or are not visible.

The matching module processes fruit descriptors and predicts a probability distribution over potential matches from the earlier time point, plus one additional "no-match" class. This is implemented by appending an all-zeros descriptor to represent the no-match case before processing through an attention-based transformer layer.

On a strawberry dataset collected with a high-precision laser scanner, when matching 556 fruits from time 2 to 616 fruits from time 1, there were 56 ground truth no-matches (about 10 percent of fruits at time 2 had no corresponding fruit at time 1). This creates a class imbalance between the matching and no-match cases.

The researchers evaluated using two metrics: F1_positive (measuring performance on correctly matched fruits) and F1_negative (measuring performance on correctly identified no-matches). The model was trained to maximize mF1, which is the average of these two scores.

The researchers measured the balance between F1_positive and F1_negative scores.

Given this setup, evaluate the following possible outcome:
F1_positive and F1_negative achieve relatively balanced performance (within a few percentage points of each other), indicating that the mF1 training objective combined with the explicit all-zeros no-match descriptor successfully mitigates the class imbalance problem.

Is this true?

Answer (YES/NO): NO